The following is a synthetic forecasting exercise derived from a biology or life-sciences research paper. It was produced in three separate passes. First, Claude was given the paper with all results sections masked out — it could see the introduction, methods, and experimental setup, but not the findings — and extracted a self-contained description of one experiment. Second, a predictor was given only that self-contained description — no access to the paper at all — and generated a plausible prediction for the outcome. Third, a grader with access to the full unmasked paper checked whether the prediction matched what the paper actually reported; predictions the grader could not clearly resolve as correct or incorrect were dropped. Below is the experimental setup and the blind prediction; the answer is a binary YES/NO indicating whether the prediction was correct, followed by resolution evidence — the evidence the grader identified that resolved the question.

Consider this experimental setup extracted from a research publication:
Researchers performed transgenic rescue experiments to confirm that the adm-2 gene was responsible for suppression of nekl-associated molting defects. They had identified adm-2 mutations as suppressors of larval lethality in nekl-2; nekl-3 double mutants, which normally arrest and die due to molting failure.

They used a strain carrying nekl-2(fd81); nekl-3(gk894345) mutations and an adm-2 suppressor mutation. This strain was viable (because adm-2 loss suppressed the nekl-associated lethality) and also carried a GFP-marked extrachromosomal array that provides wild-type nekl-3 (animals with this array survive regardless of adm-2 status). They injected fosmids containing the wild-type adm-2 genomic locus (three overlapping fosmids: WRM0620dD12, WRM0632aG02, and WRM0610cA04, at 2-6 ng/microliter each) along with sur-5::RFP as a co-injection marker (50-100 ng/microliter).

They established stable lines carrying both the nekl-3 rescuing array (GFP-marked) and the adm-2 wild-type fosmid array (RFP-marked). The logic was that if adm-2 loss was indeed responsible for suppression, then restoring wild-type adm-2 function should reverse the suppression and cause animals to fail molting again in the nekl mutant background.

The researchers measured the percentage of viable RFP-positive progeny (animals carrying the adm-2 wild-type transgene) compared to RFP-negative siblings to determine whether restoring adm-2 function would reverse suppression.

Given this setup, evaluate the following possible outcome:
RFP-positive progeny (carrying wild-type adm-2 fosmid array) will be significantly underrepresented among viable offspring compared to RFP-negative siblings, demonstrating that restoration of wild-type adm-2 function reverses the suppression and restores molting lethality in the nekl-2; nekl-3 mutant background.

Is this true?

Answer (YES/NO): YES